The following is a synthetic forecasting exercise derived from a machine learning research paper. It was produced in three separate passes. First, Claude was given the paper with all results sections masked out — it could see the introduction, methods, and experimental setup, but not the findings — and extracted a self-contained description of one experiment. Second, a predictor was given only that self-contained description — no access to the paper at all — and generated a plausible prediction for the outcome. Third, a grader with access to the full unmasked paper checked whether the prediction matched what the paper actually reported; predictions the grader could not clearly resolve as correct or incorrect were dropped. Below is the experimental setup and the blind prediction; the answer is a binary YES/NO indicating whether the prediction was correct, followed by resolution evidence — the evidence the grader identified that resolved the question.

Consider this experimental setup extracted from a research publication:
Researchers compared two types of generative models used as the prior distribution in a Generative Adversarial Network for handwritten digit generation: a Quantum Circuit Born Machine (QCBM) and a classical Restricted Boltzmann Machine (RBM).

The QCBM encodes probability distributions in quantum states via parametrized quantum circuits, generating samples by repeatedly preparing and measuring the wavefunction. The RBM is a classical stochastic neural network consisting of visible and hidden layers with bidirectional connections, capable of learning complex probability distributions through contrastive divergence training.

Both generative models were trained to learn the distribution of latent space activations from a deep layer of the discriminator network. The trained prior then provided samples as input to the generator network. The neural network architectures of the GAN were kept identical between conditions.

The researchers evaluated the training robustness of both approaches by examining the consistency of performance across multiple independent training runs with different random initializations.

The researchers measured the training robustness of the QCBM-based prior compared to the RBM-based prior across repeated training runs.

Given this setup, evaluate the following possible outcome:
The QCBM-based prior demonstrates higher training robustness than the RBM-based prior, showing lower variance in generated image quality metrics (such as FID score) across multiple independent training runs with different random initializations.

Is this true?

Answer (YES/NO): YES